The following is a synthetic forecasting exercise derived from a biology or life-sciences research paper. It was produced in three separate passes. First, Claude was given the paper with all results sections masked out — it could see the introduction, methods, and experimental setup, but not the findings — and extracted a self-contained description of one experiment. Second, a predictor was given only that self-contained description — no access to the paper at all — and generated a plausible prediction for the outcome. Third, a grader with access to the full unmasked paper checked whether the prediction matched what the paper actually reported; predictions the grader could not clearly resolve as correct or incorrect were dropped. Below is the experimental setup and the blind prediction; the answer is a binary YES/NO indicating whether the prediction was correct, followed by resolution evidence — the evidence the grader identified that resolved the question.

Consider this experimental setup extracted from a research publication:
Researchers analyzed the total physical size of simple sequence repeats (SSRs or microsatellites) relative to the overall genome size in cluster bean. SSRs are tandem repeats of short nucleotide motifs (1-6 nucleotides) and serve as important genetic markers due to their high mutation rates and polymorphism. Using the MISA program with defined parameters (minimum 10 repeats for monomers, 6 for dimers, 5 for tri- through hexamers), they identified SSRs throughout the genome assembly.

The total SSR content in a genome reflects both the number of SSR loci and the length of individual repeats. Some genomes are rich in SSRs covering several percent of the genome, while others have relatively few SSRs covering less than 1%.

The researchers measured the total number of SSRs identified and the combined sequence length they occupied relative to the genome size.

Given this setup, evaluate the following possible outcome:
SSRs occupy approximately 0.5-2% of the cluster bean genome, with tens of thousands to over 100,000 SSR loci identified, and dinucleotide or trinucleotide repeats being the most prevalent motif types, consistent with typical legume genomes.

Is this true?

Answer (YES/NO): NO